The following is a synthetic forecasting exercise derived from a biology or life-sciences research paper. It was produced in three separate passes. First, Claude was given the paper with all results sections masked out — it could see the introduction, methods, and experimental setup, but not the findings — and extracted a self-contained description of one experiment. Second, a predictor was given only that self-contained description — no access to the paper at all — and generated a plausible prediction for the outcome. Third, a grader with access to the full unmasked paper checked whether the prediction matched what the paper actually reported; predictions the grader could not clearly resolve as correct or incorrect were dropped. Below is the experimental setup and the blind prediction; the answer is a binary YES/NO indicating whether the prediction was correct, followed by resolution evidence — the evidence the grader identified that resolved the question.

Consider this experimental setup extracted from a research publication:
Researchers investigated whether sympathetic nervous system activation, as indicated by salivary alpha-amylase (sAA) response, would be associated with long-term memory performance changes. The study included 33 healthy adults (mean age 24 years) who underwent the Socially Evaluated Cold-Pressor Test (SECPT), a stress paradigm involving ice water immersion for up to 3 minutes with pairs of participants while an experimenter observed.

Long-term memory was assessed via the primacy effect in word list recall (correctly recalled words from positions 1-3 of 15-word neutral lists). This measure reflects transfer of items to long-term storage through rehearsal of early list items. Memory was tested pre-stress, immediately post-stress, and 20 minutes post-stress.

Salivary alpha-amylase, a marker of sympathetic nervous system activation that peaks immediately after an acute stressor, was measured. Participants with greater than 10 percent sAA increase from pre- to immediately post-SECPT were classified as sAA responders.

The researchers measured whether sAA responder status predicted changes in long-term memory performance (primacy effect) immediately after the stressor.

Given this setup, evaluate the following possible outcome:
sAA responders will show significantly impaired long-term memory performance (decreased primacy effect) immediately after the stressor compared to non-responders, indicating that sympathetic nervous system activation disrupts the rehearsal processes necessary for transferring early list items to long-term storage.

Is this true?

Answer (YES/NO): NO